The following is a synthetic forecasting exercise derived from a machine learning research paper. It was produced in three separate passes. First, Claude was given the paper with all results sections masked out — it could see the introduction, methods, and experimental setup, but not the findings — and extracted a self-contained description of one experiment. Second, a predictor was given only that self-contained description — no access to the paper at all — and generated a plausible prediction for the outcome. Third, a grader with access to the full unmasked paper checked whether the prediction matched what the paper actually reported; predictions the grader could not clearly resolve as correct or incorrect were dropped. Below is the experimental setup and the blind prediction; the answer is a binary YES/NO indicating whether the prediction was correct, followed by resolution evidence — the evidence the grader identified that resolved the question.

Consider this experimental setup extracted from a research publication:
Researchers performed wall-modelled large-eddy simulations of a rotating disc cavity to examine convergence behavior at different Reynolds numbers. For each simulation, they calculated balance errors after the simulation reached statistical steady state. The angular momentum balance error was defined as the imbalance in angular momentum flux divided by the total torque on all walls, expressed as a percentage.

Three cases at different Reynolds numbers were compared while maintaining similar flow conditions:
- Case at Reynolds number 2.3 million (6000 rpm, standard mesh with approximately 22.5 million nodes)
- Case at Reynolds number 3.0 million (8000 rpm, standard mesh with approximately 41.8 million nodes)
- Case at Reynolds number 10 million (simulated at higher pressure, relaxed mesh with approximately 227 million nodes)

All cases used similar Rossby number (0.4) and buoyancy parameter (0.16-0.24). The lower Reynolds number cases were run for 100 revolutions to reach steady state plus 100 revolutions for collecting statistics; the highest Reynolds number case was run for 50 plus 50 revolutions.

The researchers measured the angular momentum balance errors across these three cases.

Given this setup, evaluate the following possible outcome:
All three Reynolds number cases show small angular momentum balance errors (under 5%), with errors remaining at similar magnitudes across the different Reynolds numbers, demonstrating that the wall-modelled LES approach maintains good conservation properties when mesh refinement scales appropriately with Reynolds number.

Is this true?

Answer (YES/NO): YES